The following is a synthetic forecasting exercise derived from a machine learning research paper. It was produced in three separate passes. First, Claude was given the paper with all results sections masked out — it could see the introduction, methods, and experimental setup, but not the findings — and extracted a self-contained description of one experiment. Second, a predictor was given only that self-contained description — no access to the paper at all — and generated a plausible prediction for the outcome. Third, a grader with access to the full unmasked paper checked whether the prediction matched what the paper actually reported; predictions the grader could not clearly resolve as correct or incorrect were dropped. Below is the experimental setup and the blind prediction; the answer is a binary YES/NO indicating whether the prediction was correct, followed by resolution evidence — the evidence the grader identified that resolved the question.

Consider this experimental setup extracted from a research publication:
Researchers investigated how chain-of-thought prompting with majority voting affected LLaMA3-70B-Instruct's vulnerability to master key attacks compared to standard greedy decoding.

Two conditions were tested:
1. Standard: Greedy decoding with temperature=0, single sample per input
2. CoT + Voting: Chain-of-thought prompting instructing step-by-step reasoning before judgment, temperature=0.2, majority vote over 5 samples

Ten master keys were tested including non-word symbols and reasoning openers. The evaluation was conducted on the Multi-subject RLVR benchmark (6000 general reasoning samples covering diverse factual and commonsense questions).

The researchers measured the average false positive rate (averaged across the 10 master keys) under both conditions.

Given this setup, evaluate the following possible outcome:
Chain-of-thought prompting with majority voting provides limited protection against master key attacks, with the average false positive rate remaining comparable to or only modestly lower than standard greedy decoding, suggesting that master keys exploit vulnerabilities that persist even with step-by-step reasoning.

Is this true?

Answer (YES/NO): NO